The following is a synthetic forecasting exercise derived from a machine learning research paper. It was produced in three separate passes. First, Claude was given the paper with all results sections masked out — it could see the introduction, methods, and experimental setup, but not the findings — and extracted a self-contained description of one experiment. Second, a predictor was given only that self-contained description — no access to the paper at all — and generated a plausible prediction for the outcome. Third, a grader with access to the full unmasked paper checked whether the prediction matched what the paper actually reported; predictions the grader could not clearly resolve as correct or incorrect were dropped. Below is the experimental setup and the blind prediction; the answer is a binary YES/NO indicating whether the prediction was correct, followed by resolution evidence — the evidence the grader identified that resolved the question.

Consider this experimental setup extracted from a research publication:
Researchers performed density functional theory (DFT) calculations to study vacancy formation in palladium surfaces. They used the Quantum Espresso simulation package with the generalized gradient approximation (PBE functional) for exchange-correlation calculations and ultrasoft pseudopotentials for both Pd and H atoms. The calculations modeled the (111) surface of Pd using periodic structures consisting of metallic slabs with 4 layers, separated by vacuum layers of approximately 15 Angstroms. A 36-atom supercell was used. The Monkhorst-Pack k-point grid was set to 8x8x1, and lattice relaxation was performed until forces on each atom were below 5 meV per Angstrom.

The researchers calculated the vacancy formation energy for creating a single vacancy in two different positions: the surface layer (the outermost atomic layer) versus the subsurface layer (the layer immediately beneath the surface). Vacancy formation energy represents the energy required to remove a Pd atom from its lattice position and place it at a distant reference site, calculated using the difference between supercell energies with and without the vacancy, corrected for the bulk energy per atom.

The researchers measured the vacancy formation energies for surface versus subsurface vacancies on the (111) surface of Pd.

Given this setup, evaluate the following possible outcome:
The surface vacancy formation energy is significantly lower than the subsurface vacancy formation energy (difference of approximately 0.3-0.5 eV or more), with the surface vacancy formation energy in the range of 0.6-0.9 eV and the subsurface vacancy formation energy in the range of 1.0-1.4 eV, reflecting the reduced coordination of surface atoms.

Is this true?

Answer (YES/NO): NO